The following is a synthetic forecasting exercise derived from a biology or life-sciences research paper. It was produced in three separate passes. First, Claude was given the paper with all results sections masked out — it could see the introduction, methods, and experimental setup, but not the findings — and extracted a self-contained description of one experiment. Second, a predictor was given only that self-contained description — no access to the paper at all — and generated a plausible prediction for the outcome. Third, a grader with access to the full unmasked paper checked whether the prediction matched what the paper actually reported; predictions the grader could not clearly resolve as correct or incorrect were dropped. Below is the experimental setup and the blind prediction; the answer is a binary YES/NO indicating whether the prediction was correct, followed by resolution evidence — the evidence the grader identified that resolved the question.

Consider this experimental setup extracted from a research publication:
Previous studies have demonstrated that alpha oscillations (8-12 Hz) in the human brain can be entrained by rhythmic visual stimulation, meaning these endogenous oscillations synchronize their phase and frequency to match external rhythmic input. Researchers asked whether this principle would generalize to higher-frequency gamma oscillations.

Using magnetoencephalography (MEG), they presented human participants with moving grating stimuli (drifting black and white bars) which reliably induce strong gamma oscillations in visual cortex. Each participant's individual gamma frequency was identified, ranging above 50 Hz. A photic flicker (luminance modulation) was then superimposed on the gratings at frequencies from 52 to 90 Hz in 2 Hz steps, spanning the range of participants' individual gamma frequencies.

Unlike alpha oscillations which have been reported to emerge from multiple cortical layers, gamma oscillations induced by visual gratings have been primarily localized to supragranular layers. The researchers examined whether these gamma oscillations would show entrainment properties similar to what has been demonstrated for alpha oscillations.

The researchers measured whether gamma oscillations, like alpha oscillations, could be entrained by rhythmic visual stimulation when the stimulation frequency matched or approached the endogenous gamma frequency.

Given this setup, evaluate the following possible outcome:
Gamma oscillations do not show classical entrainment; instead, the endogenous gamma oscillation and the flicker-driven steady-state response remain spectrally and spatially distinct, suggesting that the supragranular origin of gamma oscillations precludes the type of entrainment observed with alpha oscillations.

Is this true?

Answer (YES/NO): YES